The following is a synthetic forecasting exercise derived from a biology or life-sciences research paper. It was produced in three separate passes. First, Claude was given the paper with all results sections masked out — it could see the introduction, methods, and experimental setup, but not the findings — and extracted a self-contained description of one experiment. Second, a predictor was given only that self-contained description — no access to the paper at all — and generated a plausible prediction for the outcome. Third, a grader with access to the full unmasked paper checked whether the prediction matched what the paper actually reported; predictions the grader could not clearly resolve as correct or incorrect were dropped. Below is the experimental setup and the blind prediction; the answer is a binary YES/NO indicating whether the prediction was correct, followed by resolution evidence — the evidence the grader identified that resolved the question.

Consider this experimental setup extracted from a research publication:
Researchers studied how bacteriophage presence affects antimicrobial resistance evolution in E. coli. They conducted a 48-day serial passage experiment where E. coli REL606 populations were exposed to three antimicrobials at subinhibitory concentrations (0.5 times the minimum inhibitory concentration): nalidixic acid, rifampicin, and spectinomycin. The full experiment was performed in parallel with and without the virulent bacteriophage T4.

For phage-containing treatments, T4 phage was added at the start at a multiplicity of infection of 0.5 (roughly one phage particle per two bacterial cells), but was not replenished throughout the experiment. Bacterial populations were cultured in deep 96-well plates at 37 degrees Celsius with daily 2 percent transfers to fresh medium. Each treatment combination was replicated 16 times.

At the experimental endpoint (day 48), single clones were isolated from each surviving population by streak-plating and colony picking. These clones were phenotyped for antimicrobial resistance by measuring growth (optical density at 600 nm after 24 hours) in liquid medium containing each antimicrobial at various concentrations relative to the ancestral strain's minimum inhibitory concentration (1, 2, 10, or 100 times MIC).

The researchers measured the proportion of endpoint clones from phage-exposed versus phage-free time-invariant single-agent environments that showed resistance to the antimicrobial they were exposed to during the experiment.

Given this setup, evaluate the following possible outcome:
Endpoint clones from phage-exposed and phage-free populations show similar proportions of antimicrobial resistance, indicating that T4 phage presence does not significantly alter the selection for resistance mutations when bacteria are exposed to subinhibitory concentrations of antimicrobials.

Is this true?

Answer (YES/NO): NO